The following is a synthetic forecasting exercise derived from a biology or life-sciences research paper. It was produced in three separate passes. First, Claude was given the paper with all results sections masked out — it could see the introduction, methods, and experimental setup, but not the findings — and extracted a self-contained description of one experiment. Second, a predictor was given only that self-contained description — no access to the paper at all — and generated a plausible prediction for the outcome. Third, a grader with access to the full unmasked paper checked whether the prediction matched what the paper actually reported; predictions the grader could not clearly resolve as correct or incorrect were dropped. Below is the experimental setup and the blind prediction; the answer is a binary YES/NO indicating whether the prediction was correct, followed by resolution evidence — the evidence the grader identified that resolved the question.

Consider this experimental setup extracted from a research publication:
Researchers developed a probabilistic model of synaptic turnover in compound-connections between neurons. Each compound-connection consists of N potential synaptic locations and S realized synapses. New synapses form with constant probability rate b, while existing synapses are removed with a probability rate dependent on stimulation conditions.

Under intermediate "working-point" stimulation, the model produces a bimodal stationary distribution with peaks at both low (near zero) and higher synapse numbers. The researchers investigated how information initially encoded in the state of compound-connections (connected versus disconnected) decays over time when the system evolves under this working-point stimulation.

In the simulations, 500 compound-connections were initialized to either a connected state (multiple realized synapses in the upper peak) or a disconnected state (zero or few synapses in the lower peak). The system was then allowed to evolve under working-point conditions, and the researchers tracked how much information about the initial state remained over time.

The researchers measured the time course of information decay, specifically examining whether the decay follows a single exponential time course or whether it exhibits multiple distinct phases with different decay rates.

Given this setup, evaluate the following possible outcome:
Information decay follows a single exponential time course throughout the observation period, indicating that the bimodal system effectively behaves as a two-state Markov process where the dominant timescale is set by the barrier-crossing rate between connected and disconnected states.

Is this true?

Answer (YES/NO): NO